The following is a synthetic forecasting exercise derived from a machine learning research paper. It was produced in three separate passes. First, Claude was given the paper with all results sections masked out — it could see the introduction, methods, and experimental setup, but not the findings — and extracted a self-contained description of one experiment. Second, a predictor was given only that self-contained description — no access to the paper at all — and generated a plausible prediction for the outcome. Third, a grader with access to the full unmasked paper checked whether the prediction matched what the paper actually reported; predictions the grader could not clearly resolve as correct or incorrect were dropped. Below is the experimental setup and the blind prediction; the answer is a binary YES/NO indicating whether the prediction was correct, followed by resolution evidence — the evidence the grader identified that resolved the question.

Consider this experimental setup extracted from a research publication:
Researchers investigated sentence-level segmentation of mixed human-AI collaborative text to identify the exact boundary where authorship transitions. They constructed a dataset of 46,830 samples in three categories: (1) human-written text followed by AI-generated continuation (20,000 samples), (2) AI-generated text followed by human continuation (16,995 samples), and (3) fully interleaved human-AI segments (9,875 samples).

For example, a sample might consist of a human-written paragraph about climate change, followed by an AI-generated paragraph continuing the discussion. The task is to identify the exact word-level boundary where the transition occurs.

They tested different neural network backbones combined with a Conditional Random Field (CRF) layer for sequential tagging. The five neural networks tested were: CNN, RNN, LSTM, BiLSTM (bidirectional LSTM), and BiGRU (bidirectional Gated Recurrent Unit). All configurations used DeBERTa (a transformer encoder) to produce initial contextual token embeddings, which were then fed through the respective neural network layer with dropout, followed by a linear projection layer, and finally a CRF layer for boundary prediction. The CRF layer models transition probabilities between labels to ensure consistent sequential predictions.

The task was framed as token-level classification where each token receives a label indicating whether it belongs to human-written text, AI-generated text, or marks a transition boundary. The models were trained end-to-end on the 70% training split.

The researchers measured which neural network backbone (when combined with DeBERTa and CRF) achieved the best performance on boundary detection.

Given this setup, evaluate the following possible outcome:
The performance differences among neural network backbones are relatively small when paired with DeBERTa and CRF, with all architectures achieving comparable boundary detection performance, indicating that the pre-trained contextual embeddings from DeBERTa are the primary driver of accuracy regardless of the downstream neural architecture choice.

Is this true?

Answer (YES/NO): NO